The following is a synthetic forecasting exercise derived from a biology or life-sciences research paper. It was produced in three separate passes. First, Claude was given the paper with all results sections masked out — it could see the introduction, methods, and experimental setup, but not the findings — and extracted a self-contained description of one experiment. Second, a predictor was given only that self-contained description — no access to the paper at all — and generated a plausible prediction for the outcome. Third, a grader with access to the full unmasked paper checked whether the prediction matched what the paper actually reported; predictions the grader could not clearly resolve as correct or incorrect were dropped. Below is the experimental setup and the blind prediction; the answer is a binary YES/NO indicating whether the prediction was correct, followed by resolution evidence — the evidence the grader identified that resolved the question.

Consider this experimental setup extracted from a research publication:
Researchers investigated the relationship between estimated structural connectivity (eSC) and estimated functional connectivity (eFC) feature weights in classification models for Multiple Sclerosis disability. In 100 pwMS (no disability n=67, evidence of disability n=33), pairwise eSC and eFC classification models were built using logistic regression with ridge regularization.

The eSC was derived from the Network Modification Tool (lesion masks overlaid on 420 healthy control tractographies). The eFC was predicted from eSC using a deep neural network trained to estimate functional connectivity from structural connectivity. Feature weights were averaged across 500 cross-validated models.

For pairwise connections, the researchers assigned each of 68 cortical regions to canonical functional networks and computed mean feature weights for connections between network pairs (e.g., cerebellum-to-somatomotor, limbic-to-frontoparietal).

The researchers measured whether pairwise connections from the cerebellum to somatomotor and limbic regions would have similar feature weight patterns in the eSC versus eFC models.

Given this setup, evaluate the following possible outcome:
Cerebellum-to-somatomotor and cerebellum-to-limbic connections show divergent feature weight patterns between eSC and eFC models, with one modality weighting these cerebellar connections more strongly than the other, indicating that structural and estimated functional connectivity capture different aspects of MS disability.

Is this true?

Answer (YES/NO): NO